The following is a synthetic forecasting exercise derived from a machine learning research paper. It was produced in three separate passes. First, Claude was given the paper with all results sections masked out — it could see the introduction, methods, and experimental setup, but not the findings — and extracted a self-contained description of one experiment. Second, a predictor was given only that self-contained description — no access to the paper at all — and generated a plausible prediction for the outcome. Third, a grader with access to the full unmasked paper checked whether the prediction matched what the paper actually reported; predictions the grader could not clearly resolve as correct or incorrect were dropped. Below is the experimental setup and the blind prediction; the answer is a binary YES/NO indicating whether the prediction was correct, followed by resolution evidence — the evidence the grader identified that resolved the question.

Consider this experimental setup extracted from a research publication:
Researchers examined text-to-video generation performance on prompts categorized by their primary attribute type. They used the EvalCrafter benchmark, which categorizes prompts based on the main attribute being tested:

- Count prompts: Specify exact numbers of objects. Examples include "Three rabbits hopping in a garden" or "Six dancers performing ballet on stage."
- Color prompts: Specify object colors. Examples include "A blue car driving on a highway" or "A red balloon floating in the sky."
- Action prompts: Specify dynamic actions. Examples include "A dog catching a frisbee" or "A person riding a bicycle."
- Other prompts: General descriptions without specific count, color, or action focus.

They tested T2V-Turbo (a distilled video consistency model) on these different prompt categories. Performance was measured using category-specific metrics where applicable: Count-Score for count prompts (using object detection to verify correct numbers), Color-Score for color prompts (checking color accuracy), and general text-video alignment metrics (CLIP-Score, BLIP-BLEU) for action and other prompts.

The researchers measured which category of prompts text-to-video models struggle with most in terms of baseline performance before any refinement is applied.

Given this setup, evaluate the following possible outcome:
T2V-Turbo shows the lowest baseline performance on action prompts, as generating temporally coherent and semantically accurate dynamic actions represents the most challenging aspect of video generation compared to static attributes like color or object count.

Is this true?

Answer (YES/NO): YES